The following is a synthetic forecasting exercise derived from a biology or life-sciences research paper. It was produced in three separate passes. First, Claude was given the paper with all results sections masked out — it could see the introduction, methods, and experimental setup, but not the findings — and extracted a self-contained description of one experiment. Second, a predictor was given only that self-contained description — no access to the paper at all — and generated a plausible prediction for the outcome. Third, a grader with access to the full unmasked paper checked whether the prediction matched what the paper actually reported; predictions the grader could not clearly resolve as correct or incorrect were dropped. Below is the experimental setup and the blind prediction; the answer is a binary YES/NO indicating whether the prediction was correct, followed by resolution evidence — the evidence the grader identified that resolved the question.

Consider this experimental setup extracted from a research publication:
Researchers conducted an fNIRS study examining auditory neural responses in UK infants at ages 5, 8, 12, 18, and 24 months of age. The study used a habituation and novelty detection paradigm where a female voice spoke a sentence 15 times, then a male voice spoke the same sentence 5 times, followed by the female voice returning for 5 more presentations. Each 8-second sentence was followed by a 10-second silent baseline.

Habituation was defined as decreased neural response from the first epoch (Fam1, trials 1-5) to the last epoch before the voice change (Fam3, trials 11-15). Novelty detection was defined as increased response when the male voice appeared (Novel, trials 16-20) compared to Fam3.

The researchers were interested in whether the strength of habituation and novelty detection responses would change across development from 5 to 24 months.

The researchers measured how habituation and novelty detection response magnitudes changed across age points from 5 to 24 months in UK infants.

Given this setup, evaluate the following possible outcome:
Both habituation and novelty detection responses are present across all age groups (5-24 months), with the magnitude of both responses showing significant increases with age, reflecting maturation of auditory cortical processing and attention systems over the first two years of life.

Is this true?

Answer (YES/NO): NO